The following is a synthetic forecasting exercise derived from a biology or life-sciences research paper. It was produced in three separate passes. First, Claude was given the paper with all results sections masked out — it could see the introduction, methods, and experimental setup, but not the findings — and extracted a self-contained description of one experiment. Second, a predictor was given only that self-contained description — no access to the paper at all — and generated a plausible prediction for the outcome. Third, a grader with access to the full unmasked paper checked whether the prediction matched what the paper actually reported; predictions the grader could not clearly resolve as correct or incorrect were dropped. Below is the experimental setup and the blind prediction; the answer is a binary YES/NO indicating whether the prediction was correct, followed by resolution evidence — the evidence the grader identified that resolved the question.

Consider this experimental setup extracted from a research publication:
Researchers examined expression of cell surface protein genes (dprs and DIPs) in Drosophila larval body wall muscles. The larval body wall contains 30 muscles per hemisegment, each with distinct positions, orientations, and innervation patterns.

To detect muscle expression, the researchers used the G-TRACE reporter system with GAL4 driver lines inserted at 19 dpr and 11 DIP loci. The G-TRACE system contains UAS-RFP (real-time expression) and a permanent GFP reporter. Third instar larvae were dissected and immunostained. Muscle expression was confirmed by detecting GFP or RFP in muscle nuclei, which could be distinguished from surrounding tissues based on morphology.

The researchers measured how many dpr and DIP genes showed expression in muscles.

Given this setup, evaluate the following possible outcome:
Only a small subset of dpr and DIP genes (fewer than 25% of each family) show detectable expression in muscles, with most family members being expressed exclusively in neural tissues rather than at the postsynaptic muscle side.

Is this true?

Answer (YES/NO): YES